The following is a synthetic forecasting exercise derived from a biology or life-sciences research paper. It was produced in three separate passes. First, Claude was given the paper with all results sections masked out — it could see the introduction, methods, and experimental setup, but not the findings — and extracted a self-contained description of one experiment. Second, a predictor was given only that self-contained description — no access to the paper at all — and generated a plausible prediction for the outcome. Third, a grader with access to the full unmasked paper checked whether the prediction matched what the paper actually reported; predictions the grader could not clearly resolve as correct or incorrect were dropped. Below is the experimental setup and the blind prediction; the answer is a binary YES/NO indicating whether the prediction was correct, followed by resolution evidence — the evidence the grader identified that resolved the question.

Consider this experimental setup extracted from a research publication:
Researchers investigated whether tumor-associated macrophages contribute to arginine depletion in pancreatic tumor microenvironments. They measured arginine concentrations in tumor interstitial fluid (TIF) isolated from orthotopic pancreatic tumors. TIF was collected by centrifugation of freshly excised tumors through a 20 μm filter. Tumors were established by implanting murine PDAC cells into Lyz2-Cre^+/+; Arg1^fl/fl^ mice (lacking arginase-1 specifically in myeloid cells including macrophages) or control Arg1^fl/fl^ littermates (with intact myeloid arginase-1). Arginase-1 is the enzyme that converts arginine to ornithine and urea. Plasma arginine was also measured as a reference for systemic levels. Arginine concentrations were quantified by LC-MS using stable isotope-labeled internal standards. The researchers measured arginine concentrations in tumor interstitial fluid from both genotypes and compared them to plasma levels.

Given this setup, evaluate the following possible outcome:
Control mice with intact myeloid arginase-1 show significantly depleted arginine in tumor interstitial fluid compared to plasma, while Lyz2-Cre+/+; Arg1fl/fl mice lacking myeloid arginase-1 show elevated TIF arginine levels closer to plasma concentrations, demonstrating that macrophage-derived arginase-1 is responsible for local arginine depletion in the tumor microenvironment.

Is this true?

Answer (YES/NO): YES